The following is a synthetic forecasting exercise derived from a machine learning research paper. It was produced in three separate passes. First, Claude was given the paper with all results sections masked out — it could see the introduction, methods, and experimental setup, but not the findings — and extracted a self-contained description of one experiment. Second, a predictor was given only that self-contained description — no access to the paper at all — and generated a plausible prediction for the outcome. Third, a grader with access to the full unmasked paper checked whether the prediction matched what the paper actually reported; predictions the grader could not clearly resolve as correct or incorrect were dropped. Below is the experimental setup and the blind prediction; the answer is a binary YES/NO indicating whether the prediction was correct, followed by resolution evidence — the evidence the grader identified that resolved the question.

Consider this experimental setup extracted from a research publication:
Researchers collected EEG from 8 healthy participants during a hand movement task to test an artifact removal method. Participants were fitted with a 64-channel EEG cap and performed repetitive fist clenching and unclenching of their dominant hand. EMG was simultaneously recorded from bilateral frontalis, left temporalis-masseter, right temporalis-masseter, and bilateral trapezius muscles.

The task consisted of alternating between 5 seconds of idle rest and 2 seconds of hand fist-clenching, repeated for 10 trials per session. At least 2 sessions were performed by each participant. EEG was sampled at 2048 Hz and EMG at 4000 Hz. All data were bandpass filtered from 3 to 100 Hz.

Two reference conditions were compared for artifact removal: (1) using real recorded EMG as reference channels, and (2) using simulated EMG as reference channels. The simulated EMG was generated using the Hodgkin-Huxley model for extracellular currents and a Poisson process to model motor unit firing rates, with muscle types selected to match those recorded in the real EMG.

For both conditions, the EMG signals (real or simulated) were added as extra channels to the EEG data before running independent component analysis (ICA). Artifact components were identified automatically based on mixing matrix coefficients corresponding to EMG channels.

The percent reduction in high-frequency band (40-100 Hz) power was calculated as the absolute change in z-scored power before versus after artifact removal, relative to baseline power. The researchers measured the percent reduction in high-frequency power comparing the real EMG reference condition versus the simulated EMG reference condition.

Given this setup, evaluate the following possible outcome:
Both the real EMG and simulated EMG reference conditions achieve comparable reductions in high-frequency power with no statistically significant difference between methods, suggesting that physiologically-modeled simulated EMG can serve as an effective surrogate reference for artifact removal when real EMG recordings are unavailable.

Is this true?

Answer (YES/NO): YES